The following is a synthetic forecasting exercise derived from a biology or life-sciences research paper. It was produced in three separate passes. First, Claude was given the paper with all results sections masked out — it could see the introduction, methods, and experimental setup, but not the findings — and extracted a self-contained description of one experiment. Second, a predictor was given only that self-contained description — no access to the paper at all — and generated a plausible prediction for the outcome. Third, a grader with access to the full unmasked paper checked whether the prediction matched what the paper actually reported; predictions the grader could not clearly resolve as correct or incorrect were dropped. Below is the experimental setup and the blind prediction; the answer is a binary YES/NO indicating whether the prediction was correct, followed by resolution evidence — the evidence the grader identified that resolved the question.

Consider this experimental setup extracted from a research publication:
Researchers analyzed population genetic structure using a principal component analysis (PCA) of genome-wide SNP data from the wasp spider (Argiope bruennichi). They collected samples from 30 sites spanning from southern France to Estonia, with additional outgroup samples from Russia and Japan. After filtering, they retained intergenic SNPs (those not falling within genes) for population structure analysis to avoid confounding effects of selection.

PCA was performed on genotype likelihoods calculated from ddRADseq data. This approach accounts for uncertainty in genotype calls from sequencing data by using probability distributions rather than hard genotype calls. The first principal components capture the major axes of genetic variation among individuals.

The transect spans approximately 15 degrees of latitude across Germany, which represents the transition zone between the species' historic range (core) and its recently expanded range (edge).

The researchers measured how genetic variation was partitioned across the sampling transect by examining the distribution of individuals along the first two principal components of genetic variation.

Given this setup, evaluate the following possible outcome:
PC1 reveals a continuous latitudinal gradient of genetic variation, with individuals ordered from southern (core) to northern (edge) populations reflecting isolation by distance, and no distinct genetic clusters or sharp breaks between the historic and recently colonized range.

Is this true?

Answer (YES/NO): NO